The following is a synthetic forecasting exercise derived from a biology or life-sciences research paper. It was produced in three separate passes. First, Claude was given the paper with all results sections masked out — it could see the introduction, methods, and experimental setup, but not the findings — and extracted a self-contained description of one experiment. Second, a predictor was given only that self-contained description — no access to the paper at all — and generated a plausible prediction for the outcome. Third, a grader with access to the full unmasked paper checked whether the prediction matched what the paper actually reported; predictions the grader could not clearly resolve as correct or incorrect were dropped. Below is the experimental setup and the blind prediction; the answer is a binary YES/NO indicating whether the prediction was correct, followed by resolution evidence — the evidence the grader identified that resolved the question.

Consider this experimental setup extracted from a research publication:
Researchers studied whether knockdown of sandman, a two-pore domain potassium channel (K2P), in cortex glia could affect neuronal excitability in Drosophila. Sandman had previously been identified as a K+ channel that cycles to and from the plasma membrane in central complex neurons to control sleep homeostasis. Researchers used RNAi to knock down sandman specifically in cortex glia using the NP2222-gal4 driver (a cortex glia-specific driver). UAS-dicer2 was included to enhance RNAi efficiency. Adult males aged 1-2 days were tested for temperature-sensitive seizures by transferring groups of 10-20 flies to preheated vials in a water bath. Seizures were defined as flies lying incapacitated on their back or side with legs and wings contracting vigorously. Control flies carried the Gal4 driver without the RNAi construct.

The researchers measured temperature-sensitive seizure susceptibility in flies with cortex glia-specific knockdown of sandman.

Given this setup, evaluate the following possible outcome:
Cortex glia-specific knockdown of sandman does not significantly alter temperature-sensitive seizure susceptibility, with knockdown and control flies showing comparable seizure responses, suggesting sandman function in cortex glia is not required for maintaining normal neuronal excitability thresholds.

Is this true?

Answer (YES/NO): NO